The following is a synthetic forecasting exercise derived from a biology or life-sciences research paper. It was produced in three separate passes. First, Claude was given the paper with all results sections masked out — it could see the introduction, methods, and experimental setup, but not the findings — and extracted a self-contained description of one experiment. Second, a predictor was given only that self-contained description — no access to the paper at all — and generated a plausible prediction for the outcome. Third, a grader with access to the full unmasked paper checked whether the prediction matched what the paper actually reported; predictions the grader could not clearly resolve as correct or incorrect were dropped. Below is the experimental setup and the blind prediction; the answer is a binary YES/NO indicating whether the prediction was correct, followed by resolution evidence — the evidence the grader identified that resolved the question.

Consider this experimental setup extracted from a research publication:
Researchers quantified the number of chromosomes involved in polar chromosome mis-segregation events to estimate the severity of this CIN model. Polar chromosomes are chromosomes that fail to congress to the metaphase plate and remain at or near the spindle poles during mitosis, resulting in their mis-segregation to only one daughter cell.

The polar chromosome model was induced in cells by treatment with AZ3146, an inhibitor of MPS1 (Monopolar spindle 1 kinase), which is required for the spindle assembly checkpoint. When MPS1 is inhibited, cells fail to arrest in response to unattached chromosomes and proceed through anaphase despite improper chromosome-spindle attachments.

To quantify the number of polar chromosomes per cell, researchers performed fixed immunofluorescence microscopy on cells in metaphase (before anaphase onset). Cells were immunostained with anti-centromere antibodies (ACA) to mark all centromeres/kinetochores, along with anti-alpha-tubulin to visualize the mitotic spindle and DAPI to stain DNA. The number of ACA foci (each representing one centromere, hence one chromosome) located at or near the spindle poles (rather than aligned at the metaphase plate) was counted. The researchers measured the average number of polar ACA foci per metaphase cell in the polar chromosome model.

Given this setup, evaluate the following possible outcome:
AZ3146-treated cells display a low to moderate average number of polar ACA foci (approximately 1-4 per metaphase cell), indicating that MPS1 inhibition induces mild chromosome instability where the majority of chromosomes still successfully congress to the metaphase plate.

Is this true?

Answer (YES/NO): NO